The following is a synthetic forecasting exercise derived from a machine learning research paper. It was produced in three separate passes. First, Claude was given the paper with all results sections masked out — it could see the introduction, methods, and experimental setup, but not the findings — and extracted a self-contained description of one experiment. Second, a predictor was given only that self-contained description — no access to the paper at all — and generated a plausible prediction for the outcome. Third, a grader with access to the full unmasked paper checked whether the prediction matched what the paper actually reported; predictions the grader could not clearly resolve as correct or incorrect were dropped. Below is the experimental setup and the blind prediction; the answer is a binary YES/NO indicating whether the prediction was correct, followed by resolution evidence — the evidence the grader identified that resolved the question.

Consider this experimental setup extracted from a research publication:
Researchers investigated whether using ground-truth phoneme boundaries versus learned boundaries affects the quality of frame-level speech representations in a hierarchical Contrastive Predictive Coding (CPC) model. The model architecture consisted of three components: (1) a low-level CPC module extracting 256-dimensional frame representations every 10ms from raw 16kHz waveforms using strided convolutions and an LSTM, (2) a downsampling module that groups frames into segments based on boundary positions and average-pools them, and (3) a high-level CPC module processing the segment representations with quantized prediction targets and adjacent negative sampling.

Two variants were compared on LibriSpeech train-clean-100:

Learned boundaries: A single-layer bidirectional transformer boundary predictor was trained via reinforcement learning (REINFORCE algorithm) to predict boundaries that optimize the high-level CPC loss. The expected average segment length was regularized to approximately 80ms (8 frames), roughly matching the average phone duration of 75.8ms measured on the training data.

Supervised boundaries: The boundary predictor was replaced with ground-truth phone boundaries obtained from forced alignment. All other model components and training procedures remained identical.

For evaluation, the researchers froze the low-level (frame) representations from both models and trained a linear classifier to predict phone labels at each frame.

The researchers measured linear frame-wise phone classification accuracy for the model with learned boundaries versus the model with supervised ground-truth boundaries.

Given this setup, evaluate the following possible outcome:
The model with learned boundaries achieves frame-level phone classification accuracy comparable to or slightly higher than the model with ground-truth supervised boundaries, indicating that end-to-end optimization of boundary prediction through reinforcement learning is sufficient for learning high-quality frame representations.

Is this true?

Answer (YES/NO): YES